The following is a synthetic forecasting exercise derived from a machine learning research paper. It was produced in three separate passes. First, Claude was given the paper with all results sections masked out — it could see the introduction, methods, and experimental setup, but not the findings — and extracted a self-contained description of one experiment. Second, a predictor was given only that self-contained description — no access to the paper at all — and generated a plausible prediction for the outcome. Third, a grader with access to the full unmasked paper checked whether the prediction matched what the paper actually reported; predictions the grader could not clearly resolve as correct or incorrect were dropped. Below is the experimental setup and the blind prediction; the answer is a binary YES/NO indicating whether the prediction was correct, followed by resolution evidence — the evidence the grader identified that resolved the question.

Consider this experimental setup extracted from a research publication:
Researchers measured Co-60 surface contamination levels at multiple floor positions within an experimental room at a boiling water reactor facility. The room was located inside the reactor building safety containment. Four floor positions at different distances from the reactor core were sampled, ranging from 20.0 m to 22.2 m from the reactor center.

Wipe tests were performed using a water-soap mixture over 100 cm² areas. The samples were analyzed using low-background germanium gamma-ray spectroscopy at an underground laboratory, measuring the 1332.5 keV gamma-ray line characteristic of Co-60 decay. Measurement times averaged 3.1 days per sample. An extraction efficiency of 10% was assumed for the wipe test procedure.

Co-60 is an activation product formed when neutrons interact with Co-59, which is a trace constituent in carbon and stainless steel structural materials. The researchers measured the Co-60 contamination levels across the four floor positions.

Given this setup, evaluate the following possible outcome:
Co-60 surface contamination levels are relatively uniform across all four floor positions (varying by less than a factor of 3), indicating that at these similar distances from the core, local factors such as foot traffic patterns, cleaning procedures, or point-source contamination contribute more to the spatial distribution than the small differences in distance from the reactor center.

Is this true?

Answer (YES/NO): NO